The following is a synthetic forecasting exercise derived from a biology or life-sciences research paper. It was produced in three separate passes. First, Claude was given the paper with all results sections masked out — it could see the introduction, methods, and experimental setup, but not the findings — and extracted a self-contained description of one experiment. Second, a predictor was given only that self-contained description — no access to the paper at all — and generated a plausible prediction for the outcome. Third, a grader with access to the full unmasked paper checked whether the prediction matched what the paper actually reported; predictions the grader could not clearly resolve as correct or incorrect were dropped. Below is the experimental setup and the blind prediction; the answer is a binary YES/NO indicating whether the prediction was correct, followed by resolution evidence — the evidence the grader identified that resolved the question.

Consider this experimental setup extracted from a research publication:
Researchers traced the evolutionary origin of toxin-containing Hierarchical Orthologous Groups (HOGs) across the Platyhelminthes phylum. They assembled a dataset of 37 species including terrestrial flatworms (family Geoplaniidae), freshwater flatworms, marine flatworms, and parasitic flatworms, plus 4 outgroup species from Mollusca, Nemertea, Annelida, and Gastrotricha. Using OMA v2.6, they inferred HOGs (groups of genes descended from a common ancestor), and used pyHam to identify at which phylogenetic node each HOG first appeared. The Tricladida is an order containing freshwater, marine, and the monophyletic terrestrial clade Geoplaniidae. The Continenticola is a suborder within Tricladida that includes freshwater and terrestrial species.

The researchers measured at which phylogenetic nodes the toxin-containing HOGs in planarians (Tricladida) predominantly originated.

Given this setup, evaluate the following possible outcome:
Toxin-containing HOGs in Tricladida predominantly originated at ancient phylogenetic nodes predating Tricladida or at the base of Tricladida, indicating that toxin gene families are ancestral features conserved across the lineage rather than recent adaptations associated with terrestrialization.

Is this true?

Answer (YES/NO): YES